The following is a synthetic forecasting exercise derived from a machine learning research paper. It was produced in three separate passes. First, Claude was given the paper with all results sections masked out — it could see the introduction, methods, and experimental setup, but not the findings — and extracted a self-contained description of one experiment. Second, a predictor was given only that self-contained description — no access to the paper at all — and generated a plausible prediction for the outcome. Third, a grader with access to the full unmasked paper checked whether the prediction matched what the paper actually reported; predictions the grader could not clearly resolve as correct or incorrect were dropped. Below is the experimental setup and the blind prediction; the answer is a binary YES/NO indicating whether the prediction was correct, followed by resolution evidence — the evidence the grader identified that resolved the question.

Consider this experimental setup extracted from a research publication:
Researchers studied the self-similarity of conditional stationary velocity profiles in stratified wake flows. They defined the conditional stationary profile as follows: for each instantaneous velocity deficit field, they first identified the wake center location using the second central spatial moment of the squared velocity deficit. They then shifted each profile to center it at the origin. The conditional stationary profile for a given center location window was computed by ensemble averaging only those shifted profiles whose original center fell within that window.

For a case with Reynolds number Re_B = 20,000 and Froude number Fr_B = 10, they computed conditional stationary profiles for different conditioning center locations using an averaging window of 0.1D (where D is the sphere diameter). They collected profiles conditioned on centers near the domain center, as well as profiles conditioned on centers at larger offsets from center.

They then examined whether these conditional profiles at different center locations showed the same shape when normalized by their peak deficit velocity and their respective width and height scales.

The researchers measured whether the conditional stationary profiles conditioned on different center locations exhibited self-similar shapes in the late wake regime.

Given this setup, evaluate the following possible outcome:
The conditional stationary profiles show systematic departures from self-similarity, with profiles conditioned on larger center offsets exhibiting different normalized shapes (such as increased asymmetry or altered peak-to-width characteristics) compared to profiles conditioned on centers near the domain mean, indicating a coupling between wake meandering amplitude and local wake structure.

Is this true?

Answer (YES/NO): YES